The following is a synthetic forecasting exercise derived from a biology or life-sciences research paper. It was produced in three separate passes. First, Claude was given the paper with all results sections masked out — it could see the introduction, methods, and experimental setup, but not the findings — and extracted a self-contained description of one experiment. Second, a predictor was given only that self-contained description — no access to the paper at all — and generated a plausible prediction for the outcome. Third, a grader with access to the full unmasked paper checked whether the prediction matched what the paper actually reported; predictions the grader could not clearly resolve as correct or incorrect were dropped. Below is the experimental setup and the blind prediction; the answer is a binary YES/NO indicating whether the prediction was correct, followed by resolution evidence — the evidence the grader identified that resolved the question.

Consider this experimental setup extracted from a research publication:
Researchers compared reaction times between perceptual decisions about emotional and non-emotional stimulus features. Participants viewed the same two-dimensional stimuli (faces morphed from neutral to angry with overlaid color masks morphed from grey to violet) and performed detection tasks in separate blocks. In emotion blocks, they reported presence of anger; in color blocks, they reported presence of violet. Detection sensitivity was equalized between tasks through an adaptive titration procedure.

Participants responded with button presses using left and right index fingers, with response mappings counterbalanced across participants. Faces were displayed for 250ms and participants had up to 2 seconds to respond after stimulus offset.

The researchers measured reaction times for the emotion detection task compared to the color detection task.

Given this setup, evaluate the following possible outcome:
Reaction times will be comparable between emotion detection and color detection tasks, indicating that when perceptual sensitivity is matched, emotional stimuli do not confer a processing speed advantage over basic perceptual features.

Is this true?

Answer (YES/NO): NO